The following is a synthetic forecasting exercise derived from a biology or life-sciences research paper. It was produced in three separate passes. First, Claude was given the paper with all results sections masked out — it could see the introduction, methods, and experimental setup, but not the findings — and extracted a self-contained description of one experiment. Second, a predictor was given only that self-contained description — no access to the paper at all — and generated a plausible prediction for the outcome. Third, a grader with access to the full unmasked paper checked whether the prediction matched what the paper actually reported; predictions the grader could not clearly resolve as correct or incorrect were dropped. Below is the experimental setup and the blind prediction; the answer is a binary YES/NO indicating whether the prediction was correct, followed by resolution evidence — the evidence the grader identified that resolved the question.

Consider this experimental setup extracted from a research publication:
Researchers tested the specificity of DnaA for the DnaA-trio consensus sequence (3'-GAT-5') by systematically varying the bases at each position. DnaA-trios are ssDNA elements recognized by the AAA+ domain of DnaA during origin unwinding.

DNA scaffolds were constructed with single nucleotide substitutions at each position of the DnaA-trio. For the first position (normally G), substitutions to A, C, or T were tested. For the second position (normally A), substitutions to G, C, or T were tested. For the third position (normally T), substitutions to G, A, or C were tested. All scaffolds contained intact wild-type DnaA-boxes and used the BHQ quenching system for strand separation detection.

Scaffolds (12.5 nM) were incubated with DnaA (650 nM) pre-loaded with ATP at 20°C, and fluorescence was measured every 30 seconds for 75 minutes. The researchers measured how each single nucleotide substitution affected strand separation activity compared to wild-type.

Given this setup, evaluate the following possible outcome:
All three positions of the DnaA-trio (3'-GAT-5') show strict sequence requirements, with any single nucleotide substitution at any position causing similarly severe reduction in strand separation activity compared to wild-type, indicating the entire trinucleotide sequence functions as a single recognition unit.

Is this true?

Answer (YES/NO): NO